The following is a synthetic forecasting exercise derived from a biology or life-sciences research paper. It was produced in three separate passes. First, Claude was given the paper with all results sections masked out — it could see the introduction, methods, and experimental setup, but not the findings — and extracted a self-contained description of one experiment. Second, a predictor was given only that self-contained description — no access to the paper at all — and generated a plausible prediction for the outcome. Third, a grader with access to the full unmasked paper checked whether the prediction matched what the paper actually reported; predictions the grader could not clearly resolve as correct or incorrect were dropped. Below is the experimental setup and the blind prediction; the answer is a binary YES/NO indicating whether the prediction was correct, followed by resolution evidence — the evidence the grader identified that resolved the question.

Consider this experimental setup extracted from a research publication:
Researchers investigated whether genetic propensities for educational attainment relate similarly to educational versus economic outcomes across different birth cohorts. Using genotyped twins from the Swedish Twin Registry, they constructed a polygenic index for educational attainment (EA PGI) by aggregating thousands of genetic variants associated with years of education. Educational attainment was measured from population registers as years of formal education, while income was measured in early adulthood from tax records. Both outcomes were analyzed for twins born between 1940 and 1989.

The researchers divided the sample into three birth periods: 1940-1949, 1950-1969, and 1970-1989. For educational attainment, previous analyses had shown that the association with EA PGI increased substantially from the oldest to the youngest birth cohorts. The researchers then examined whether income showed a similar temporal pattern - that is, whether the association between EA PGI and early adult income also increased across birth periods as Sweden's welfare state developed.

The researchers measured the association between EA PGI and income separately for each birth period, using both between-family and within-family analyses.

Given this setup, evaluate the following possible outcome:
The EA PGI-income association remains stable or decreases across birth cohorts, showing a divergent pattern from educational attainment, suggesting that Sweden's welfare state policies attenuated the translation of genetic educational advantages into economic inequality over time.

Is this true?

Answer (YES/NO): YES